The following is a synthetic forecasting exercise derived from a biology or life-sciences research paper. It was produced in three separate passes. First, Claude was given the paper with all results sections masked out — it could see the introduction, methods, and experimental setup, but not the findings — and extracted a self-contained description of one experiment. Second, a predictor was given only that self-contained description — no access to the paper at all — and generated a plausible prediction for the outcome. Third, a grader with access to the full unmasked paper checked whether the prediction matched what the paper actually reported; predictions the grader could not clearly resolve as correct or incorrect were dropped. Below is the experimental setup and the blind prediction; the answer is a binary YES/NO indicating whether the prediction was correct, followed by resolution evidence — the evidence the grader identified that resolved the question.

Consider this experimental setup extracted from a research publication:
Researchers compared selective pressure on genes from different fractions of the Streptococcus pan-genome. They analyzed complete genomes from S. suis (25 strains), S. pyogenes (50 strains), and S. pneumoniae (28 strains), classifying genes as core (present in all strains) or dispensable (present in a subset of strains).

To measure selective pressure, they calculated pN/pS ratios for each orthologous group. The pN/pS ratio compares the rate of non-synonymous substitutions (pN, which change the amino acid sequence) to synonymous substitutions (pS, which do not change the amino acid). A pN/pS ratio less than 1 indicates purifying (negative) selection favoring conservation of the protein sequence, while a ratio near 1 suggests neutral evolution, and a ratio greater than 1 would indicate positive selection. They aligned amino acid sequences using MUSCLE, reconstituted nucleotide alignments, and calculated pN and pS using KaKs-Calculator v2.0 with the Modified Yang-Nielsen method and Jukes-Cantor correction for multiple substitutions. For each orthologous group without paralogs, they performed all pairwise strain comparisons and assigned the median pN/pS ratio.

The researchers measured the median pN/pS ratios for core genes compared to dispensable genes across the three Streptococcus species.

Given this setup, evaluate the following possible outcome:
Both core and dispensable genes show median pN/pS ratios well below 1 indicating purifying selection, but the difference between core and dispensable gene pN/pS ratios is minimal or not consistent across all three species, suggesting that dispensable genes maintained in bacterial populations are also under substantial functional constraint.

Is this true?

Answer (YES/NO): NO